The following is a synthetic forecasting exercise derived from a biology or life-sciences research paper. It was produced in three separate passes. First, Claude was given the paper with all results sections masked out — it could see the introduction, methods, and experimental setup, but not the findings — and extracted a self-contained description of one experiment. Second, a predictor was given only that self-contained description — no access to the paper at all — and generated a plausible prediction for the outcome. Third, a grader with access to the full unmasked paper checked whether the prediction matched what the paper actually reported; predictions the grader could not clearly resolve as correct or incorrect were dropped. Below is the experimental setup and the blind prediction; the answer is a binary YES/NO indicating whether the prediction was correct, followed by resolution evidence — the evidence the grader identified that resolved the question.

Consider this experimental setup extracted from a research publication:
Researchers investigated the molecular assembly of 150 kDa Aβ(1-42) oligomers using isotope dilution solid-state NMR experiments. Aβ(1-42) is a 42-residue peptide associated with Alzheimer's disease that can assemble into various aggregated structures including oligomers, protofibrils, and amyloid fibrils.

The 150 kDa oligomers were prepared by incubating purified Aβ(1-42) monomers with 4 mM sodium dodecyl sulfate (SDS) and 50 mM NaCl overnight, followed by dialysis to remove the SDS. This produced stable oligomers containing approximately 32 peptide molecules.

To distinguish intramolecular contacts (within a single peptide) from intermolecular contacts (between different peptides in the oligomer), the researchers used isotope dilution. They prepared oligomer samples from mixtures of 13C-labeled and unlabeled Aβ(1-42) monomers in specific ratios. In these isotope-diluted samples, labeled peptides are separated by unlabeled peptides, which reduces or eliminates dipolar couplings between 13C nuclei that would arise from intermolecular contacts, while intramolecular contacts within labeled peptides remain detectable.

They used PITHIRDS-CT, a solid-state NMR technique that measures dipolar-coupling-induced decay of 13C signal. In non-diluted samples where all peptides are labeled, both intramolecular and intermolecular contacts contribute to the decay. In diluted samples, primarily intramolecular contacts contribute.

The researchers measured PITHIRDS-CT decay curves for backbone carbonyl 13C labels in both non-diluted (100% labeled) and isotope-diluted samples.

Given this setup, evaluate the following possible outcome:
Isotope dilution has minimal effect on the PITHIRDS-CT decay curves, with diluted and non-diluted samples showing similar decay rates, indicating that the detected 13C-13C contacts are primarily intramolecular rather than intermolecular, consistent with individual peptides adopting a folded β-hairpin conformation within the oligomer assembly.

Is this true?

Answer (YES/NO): NO